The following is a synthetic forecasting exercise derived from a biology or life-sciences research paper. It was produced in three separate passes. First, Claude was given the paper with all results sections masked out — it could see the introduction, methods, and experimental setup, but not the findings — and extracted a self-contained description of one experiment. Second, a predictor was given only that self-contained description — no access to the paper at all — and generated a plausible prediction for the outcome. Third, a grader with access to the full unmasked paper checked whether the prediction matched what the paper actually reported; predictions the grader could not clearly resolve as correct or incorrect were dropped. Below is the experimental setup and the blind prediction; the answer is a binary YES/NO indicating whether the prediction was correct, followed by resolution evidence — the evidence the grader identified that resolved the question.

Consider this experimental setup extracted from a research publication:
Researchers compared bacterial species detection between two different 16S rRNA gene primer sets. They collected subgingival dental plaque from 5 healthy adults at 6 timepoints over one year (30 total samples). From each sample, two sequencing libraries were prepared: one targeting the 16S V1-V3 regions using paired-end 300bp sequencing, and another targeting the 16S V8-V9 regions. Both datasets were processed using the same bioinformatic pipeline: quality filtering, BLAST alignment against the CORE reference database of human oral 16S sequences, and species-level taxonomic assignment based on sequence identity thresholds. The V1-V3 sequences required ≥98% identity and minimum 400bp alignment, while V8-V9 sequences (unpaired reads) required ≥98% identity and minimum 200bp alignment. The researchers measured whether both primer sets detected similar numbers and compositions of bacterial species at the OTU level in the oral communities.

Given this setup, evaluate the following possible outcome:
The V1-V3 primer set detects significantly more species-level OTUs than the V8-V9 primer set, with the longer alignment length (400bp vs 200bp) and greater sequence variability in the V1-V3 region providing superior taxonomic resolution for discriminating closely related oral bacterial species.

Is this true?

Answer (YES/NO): NO